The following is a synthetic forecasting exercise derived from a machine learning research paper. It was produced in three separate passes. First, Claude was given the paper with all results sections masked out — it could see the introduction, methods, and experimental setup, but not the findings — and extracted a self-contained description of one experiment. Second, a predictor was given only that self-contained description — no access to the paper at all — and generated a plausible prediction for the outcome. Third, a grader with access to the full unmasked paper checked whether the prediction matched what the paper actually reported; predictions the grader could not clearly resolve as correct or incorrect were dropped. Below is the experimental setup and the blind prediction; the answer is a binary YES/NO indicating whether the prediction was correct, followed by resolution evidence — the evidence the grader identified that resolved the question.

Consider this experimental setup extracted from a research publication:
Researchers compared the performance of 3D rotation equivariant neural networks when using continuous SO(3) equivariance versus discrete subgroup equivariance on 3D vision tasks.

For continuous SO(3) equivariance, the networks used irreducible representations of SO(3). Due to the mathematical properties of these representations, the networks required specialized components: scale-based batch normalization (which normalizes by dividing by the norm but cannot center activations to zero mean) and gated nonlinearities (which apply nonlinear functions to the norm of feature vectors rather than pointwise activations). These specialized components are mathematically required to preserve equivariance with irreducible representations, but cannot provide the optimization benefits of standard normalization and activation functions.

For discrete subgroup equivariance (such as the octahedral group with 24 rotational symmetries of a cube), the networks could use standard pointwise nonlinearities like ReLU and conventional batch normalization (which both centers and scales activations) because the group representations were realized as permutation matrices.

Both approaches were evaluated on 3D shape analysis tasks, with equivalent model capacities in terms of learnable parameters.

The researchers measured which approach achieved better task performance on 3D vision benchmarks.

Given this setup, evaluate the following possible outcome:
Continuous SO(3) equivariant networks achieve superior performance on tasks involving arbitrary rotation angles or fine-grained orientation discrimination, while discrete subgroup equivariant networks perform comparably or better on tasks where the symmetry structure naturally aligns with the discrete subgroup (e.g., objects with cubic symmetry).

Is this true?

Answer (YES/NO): NO